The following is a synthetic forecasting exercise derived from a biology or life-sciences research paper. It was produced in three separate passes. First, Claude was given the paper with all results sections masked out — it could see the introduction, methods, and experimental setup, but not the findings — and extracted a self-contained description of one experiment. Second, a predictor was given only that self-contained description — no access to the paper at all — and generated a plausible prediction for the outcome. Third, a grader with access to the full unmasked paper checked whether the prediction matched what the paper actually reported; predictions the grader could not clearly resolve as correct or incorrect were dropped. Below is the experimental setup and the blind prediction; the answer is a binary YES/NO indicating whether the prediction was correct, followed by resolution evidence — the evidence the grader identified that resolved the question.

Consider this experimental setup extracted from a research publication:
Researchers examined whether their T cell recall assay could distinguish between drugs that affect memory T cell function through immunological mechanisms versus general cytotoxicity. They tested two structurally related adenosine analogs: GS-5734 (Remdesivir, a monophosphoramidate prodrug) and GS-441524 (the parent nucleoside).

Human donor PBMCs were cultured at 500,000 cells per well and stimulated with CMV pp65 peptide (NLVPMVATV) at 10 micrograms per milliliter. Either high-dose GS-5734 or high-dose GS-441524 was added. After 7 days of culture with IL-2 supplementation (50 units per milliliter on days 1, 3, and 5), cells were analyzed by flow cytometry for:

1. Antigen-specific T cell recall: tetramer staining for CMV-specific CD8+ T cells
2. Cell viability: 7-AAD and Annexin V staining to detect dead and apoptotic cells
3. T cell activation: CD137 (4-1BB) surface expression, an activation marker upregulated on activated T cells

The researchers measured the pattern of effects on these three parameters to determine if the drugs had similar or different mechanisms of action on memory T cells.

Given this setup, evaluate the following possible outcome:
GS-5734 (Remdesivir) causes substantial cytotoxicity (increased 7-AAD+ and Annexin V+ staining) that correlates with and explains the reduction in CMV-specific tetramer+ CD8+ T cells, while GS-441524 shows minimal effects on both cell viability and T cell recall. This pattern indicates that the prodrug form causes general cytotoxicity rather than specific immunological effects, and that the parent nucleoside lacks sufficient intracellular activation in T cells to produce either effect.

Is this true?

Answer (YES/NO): NO